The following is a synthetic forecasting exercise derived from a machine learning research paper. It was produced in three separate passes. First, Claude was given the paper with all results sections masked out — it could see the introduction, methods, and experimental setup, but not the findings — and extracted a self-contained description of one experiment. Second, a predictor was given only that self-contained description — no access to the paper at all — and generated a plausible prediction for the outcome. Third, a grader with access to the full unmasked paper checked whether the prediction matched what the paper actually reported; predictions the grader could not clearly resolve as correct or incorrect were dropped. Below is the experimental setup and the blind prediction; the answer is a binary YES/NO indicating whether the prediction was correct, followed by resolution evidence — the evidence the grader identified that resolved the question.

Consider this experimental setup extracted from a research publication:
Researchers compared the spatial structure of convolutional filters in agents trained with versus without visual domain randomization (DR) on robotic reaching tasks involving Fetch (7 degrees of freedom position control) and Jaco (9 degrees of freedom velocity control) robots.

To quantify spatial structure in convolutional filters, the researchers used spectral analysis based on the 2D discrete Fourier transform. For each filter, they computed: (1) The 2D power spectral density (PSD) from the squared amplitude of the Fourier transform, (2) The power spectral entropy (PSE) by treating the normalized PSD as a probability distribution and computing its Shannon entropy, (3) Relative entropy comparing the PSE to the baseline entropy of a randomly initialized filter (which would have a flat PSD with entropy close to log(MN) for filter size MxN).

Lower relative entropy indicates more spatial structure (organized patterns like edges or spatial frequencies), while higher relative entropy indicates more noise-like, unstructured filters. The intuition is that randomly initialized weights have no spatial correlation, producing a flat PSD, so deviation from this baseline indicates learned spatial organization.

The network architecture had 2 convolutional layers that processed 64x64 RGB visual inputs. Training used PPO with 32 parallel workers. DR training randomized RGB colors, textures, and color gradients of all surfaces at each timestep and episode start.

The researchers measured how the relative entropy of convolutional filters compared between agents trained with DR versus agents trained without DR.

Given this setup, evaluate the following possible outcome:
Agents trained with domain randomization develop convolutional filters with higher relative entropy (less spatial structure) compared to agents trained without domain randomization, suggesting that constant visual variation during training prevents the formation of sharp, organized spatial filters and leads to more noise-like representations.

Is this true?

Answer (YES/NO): NO